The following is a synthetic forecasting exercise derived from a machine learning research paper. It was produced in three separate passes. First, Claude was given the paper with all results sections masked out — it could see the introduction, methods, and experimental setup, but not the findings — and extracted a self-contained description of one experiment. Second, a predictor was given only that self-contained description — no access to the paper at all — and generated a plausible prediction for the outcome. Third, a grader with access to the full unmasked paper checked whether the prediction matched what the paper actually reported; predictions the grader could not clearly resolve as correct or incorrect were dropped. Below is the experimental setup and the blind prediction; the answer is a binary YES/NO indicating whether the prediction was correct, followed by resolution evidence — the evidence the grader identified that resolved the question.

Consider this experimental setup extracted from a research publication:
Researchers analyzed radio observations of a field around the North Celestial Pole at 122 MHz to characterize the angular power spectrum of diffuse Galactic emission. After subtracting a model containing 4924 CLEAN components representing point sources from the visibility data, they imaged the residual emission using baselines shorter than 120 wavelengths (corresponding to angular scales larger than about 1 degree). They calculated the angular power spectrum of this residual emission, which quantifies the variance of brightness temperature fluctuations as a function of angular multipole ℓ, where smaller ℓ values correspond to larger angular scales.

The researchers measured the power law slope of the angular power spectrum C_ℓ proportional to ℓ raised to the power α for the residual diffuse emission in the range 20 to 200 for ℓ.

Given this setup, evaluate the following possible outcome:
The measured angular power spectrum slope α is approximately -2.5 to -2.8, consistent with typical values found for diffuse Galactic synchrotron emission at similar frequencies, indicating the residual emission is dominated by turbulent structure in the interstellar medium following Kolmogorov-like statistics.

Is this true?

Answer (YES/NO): NO